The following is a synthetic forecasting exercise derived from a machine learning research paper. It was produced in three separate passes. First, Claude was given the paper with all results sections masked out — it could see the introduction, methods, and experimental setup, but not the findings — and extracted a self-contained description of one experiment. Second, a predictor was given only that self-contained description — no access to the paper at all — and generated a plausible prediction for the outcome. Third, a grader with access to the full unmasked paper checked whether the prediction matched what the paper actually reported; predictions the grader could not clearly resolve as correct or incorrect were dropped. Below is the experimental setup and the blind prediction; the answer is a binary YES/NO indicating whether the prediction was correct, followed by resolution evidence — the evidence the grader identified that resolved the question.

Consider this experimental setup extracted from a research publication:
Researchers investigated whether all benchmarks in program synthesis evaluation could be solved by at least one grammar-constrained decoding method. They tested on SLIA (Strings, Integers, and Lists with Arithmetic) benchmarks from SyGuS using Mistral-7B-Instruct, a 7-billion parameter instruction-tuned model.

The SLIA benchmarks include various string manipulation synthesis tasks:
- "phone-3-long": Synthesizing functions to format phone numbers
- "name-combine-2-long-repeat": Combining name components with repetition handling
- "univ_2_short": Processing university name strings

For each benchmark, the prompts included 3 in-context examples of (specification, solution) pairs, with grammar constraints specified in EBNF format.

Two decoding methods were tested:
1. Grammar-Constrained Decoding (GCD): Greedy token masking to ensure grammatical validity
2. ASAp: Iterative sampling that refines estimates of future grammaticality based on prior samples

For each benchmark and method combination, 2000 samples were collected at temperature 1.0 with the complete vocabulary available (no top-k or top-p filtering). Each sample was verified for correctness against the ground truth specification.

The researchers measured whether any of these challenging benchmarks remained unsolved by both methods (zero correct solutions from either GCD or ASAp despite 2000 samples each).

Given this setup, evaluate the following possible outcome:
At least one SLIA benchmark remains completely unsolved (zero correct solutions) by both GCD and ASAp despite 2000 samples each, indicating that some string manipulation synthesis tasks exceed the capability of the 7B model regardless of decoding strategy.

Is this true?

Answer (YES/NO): YES